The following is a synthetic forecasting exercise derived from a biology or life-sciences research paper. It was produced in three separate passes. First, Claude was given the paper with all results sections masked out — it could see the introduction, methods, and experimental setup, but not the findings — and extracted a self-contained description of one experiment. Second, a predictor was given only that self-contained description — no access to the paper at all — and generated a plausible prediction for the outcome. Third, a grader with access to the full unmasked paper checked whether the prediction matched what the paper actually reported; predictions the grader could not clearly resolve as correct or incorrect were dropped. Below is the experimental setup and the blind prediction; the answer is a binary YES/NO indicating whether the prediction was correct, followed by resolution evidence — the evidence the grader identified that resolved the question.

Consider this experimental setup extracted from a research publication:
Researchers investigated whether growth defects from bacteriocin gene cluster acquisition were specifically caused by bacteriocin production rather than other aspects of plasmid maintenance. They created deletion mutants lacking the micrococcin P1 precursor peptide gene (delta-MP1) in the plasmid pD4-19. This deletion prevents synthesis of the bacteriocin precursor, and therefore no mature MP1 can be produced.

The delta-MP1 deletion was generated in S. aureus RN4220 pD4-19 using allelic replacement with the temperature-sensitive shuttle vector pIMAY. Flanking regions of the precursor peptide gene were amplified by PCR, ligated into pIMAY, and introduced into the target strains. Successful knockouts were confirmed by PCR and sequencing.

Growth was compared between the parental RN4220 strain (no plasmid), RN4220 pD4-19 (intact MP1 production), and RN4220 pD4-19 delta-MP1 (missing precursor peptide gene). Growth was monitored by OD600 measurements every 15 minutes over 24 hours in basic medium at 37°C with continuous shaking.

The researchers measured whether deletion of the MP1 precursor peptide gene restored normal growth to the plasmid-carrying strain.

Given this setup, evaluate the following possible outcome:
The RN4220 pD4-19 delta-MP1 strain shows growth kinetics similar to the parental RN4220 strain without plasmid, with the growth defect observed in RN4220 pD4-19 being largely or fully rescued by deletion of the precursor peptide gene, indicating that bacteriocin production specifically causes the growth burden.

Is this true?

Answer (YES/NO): YES